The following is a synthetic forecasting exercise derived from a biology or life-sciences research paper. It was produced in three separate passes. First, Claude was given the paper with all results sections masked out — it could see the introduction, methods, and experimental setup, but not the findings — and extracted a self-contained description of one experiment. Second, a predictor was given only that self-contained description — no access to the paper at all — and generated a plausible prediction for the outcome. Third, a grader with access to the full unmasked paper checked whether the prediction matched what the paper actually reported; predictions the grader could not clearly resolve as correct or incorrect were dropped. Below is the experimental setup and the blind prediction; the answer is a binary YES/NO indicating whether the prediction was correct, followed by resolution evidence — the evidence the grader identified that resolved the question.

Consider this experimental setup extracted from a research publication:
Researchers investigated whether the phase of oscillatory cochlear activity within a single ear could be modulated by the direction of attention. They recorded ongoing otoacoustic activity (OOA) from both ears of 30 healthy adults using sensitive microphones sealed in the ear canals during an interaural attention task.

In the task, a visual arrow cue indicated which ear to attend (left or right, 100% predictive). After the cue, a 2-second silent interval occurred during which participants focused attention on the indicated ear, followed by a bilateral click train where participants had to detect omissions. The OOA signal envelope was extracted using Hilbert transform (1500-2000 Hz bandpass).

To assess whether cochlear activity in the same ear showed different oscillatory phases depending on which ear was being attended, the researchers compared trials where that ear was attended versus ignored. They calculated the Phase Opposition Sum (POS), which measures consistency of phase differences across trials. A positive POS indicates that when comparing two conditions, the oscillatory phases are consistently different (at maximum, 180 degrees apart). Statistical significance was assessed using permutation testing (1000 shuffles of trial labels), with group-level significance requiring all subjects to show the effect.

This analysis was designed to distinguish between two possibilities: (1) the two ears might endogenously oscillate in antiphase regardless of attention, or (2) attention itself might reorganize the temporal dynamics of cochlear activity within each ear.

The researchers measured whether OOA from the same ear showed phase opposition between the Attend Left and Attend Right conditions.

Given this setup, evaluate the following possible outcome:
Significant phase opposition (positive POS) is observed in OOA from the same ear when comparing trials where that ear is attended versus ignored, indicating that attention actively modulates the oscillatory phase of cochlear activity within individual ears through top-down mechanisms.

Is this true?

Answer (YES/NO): YES